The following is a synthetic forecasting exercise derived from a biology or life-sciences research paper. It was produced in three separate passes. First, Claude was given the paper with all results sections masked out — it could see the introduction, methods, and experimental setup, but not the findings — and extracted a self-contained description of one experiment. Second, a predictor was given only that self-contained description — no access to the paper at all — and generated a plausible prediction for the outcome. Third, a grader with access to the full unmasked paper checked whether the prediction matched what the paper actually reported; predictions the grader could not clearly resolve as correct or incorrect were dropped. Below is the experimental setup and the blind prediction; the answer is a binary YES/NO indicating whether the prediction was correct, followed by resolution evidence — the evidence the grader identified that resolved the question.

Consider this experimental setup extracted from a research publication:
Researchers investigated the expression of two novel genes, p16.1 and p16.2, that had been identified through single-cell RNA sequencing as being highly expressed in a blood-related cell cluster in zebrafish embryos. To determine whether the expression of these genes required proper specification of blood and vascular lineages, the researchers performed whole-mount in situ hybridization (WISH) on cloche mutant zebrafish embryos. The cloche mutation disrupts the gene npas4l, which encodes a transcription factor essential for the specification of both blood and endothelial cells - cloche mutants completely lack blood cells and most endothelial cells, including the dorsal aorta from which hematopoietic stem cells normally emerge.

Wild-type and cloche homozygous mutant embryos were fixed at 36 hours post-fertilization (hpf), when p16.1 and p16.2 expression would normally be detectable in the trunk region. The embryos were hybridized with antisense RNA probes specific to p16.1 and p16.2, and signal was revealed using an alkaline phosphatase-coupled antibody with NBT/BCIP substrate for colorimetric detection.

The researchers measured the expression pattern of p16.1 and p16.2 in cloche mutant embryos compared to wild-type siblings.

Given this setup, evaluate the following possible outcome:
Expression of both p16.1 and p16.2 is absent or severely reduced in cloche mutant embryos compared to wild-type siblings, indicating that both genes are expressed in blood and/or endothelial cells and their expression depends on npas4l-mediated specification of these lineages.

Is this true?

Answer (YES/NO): YES